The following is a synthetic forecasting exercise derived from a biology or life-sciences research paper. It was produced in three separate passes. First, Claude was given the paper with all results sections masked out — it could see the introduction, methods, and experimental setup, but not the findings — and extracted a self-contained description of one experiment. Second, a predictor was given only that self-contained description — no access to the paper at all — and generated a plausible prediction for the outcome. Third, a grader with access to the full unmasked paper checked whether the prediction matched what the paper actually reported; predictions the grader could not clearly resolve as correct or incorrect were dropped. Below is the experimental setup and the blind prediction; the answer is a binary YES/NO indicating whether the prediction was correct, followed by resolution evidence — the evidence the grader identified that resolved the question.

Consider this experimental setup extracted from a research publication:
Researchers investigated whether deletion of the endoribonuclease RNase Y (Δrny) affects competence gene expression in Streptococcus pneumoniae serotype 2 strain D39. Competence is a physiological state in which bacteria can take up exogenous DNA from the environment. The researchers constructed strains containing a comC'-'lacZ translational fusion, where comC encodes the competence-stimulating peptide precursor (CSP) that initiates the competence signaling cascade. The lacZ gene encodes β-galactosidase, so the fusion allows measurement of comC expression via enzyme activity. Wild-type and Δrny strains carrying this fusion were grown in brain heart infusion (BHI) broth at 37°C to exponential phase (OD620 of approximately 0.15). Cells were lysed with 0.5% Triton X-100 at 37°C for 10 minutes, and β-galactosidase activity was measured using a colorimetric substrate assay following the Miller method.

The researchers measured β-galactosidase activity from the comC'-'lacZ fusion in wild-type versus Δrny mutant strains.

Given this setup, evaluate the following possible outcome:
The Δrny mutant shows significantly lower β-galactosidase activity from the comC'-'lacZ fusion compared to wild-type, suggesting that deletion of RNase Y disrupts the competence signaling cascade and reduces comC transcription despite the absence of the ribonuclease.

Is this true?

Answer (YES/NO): NO